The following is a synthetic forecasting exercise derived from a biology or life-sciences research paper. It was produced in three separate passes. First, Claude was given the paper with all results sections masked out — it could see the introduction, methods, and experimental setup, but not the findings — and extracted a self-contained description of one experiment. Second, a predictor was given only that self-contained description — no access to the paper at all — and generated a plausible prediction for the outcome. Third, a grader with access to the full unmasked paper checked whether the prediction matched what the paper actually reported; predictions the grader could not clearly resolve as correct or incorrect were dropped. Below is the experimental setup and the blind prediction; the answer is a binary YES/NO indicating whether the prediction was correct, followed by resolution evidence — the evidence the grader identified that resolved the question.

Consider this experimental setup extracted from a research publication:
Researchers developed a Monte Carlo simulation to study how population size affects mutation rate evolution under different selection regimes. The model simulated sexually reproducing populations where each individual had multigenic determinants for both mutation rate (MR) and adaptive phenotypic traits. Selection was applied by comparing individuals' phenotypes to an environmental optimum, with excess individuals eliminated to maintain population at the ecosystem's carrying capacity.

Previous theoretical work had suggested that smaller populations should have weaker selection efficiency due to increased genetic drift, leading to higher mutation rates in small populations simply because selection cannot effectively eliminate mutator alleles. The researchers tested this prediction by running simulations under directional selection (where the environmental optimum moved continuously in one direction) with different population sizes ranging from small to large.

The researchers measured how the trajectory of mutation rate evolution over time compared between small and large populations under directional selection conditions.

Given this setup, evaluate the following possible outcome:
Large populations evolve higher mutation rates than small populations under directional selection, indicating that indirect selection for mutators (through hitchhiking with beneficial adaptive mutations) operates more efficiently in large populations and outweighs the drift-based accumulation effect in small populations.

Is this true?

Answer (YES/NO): NO